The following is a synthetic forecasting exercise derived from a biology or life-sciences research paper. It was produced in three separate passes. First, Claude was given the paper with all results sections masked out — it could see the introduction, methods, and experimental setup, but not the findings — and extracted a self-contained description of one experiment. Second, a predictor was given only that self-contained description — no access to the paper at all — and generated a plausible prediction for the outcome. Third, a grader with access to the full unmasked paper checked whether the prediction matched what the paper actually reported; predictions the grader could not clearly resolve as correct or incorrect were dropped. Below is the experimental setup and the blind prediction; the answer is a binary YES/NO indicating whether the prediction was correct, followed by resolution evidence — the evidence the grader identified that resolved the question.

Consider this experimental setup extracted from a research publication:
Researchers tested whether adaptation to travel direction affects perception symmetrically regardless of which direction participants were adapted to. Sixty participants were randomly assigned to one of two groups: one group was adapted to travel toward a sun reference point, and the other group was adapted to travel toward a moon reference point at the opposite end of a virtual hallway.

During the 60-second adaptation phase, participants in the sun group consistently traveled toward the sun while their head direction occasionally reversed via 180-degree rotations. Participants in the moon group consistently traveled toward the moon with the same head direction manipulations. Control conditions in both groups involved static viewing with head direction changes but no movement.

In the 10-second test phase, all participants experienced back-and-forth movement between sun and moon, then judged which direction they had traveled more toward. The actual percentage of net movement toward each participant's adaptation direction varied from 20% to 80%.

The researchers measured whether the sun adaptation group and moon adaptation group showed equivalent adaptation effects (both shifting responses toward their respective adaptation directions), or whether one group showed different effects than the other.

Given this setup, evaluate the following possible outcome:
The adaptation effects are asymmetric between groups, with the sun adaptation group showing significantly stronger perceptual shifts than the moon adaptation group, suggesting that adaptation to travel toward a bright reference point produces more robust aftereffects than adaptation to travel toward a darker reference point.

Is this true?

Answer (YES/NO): NO